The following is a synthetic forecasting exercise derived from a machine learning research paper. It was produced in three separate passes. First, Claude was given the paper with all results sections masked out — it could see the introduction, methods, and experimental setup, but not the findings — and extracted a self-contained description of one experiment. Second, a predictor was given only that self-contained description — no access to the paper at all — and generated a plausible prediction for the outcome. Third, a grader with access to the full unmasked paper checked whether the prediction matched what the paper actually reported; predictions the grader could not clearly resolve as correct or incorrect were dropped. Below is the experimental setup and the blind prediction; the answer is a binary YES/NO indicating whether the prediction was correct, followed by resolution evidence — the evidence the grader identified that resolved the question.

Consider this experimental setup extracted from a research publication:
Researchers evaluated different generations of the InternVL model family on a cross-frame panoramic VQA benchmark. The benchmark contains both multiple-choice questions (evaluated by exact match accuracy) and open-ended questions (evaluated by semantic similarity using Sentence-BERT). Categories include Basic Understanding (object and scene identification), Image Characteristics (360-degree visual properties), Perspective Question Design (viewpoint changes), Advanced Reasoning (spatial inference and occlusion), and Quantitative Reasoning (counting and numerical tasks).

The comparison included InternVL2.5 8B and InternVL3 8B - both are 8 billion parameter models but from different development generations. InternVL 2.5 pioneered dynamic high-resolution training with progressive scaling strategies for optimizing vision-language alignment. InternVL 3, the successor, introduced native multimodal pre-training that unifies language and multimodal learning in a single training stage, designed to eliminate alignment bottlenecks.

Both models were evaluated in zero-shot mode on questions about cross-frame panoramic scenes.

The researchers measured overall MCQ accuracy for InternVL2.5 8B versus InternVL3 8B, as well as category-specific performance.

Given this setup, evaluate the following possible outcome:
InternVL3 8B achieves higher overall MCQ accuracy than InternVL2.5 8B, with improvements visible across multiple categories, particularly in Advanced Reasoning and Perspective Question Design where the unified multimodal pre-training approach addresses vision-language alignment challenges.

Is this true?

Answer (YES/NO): NO